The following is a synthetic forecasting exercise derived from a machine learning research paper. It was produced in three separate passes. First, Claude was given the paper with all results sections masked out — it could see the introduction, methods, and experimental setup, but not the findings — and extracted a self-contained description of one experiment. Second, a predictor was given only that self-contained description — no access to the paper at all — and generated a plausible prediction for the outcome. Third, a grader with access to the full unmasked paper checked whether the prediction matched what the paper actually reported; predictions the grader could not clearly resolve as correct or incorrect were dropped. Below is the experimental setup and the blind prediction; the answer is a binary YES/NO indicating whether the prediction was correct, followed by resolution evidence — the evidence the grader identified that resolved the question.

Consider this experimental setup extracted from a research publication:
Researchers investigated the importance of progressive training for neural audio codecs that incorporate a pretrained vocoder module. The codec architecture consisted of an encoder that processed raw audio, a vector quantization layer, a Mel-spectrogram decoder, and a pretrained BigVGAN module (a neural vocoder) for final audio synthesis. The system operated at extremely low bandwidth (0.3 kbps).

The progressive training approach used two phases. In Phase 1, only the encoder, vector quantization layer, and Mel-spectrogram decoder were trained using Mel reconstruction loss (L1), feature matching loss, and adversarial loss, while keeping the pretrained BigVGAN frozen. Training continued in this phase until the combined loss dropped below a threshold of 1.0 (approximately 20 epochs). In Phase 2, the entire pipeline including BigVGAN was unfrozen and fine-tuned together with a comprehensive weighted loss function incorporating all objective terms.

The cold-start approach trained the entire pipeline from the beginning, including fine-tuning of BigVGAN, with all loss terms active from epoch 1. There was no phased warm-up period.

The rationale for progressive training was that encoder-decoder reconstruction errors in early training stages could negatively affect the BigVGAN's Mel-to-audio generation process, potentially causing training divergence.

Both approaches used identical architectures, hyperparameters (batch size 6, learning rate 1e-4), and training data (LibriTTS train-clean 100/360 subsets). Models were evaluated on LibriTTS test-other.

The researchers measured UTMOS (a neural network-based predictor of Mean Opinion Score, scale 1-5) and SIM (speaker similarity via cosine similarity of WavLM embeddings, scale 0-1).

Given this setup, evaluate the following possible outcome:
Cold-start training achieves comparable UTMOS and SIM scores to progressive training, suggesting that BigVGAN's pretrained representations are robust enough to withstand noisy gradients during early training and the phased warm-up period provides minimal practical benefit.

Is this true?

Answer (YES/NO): NO